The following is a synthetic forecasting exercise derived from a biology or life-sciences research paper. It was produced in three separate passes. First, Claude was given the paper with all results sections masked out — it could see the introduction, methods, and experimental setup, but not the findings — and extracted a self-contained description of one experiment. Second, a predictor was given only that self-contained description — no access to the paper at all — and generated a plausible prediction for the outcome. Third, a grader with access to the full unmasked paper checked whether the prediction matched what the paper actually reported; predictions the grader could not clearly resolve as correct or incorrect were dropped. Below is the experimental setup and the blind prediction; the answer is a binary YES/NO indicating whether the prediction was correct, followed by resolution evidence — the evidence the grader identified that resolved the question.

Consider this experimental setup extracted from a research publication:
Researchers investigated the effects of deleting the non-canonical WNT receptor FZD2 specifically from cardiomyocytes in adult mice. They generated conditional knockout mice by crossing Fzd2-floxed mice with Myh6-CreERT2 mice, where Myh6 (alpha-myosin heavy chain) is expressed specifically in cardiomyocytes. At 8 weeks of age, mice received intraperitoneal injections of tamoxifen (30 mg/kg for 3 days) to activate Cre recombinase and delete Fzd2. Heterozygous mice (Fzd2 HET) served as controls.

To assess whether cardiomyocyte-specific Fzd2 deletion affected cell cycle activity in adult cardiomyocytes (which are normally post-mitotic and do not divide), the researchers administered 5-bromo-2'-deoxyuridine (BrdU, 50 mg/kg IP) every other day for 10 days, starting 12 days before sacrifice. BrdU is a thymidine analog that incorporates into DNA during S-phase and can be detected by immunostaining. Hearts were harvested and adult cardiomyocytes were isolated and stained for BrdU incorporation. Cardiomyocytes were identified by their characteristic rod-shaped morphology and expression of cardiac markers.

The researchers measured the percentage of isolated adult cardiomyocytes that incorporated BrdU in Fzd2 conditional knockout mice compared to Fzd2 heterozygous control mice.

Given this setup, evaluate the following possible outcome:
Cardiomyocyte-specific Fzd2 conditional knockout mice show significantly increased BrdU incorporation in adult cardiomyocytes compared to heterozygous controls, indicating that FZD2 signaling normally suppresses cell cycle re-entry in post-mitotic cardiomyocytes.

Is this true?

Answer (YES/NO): YES